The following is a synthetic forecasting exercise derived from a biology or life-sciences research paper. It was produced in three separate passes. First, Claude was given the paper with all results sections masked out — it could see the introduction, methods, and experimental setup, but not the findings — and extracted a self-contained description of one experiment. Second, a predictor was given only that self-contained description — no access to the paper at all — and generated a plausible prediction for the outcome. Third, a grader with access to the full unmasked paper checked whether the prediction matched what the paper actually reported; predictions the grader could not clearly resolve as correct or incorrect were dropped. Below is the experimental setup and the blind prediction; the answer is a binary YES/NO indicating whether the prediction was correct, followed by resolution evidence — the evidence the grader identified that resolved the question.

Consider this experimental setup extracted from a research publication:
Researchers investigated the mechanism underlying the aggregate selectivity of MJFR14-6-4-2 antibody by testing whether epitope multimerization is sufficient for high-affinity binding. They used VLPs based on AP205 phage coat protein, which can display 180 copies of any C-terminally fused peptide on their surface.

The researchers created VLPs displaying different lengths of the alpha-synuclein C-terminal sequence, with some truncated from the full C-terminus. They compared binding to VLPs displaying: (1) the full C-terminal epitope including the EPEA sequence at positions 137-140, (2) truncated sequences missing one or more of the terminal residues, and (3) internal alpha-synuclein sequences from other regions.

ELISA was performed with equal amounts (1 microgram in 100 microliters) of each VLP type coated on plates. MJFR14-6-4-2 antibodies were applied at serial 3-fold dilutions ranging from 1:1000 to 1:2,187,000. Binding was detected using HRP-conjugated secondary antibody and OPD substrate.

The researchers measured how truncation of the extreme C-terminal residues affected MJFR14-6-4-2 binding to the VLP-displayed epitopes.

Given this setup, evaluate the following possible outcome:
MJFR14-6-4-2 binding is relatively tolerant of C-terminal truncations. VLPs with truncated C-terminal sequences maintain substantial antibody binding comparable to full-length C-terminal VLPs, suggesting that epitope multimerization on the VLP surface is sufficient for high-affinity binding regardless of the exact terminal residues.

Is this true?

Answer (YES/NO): NO